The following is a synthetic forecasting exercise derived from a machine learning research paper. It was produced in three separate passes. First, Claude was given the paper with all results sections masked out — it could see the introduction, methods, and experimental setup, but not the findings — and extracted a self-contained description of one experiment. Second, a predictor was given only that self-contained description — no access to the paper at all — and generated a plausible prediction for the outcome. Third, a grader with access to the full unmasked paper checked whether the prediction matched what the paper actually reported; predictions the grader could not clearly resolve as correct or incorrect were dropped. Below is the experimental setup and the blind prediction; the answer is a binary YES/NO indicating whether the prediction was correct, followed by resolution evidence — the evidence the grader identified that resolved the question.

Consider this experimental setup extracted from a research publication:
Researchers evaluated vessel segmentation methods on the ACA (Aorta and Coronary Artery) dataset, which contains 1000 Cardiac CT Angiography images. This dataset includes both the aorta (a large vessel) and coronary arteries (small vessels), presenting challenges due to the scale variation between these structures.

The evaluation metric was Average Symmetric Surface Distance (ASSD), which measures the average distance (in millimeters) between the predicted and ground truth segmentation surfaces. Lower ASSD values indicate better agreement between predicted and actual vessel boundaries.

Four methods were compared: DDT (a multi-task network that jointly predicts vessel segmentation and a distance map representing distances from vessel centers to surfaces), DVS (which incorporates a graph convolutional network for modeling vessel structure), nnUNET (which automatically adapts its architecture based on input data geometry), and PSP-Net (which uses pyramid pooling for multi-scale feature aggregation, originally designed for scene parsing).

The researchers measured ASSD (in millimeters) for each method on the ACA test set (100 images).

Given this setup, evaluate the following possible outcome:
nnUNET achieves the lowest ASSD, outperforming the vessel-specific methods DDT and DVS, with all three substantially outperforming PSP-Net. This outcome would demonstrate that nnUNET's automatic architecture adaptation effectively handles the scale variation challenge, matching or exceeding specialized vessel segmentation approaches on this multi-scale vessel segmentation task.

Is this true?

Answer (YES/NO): NO